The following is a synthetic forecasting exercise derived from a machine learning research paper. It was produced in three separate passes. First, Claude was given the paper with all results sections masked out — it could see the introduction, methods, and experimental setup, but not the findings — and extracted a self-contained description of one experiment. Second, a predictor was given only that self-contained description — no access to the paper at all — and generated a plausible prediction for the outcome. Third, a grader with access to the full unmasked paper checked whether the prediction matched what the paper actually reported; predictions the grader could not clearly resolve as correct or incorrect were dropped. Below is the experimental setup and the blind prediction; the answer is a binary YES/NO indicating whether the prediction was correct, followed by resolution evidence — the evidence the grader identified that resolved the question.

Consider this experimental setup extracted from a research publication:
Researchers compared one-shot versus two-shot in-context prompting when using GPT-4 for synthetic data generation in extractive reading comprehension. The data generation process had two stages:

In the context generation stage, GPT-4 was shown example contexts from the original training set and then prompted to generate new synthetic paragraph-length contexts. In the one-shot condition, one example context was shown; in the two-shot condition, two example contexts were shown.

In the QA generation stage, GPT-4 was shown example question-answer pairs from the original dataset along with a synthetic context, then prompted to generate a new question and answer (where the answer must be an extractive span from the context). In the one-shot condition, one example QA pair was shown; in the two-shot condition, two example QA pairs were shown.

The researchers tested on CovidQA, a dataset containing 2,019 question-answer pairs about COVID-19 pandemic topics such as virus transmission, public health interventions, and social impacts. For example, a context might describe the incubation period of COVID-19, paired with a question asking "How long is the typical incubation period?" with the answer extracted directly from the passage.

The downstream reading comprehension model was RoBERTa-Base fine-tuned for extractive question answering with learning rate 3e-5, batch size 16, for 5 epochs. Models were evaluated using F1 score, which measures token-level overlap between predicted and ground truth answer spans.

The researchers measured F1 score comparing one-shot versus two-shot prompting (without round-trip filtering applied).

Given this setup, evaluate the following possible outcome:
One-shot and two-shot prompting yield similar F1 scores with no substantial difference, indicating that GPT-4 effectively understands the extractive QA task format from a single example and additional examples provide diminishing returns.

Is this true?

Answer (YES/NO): NO